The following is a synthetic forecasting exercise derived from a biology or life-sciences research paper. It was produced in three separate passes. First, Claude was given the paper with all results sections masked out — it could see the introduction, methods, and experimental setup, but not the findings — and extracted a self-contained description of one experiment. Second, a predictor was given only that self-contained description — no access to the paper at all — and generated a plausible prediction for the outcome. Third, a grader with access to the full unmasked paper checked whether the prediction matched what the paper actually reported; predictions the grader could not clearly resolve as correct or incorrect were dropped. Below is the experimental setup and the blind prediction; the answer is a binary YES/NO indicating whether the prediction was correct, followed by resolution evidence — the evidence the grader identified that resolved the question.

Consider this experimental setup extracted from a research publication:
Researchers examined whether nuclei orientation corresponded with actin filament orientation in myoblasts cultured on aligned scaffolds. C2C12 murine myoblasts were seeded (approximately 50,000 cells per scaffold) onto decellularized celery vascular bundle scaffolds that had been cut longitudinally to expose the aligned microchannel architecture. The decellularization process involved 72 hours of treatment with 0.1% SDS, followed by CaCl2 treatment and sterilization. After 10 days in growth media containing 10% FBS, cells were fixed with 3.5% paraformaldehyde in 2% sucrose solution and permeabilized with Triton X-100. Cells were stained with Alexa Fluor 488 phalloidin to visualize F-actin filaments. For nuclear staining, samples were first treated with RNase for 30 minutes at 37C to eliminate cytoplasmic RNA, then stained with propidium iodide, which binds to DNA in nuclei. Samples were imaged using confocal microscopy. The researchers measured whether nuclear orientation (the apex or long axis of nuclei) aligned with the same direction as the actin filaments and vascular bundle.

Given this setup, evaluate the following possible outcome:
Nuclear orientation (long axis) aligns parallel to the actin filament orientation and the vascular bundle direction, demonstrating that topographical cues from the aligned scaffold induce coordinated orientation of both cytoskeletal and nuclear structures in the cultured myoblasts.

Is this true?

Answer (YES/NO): YES